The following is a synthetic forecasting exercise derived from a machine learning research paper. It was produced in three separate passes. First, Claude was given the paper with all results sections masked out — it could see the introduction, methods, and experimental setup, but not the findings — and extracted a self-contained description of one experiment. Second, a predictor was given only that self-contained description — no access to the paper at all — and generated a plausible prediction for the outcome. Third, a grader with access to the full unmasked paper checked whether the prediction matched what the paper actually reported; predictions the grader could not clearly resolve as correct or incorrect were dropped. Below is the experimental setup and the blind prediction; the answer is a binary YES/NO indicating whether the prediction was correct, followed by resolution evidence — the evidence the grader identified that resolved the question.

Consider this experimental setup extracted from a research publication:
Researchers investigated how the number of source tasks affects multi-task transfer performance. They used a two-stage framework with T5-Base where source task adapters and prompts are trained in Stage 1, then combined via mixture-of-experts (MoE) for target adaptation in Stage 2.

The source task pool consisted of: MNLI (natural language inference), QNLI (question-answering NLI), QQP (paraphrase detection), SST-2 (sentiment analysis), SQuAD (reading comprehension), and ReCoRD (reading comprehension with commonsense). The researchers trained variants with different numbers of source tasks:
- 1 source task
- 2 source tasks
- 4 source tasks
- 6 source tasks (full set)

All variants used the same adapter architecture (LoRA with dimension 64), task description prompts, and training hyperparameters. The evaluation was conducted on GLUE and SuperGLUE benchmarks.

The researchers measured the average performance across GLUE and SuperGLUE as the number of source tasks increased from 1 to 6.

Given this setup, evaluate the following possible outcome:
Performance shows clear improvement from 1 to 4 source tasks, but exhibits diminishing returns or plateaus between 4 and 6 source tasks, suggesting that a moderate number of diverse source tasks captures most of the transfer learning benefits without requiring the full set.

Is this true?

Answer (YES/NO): NO